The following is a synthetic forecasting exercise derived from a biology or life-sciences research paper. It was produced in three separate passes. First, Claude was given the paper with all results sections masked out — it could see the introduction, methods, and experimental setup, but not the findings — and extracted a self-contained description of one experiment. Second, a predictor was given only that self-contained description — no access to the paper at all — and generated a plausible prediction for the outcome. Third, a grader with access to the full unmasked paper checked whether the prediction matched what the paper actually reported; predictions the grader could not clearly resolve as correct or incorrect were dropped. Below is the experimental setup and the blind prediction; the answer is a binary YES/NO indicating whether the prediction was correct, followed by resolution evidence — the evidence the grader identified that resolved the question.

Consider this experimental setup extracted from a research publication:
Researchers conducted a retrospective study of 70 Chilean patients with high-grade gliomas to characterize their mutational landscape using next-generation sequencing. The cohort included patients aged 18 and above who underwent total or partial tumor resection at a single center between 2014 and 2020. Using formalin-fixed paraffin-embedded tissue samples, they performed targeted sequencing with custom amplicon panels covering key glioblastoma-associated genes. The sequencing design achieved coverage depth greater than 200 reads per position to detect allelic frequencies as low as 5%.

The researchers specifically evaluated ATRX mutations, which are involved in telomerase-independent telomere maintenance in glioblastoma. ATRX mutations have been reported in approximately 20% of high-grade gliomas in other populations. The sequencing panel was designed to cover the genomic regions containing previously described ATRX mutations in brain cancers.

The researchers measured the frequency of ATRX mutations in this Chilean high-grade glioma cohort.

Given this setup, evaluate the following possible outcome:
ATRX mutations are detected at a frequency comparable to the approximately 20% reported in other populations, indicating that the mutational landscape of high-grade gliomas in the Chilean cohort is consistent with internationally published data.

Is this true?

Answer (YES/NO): NO